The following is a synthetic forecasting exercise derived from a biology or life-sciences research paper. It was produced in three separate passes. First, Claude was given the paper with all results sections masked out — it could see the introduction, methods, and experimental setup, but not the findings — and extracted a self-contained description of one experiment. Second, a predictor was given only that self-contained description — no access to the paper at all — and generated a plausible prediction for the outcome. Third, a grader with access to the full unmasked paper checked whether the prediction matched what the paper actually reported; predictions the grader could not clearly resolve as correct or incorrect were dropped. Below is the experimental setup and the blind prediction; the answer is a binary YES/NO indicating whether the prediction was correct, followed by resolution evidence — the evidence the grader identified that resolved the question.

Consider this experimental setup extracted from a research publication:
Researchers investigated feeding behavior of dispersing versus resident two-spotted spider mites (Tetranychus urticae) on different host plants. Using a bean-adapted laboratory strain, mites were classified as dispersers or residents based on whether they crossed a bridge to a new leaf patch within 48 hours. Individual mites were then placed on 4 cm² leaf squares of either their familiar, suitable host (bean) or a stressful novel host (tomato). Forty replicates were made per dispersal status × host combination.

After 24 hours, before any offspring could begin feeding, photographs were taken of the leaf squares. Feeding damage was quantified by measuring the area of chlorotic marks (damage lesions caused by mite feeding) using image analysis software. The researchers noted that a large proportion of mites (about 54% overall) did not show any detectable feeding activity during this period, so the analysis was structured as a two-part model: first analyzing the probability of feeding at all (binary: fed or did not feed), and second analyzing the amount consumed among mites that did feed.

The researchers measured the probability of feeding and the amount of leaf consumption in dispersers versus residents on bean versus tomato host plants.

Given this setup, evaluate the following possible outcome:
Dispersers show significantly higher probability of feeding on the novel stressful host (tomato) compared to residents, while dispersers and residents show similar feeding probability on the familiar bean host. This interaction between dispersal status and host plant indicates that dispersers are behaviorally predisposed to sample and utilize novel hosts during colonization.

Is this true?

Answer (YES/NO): NO